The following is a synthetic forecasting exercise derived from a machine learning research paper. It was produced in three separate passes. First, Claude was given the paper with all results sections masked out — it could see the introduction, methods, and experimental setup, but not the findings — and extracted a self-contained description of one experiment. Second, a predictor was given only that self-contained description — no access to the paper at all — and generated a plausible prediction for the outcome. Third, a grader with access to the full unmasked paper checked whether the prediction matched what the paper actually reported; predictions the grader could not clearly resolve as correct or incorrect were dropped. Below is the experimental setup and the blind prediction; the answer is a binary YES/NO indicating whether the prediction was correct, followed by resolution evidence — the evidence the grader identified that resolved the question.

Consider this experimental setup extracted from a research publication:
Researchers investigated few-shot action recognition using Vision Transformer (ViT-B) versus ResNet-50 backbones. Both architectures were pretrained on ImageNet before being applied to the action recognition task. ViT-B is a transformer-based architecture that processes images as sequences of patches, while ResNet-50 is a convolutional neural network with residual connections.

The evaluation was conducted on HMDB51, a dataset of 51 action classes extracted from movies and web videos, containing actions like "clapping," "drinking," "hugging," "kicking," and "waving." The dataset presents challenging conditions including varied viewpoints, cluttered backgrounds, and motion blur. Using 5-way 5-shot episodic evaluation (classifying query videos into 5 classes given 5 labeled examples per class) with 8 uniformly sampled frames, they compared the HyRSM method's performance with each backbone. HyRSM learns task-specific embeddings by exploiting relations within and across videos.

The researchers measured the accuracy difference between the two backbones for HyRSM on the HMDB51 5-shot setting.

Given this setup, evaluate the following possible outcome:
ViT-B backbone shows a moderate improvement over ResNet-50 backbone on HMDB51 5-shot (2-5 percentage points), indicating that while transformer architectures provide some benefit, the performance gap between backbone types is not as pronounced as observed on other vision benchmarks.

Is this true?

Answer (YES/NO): NO